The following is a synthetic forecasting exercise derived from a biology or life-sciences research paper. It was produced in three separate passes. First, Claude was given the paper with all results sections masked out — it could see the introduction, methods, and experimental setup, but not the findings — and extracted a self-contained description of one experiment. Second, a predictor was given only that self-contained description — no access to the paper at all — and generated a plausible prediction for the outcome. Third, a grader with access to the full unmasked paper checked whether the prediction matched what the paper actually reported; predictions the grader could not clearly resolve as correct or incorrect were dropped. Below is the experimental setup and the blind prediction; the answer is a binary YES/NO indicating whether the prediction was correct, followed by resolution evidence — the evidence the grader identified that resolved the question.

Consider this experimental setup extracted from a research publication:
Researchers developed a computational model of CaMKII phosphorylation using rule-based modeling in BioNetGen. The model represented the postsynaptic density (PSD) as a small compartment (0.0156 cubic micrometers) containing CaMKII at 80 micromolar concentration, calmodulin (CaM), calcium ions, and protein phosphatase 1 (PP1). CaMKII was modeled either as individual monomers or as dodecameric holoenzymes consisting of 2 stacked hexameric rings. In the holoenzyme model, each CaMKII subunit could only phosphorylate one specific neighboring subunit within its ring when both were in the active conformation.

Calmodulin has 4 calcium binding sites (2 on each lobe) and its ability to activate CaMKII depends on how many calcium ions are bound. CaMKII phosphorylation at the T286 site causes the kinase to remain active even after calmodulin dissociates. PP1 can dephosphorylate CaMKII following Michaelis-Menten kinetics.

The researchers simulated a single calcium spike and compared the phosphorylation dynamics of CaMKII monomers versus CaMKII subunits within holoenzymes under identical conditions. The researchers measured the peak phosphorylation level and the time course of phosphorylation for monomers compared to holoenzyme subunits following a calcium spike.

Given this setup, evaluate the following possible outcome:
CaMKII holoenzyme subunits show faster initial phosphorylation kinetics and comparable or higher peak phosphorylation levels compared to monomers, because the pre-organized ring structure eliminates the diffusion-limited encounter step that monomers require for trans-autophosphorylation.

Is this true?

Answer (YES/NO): NO